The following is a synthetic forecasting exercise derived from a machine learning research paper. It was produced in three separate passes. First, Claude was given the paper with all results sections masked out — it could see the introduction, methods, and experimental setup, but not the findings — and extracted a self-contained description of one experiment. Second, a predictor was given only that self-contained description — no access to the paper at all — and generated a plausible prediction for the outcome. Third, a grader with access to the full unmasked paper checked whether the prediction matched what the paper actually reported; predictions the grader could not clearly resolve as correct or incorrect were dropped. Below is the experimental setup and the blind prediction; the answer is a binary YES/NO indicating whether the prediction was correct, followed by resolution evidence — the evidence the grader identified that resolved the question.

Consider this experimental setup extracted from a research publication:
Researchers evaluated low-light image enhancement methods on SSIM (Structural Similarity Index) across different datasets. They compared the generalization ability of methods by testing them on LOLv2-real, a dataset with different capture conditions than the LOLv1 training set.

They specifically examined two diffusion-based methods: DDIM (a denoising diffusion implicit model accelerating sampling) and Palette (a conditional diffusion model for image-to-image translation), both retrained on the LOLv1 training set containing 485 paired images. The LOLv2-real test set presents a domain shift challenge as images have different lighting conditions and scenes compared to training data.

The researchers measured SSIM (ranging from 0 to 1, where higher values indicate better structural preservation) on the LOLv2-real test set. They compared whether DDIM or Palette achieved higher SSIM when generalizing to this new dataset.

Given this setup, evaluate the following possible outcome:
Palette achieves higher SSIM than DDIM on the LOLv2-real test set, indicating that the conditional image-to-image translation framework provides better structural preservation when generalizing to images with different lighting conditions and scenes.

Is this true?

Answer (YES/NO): NO